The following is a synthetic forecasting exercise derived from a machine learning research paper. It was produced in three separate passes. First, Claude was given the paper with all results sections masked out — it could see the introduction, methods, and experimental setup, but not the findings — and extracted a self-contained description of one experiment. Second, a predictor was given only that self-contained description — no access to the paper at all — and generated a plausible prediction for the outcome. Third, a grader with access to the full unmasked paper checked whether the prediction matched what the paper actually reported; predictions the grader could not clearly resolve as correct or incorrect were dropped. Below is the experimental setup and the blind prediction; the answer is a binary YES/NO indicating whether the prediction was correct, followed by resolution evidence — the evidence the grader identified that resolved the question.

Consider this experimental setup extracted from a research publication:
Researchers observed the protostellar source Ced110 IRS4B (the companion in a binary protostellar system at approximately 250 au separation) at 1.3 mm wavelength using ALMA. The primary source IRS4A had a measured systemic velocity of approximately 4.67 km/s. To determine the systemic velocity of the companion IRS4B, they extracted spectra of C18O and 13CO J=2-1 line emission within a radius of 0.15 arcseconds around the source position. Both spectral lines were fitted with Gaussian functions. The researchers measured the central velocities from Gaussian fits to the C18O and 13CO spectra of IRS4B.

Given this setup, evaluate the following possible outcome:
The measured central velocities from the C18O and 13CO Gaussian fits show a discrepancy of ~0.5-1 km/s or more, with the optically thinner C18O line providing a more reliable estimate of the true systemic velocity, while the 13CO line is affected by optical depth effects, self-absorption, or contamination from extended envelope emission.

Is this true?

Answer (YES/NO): NO